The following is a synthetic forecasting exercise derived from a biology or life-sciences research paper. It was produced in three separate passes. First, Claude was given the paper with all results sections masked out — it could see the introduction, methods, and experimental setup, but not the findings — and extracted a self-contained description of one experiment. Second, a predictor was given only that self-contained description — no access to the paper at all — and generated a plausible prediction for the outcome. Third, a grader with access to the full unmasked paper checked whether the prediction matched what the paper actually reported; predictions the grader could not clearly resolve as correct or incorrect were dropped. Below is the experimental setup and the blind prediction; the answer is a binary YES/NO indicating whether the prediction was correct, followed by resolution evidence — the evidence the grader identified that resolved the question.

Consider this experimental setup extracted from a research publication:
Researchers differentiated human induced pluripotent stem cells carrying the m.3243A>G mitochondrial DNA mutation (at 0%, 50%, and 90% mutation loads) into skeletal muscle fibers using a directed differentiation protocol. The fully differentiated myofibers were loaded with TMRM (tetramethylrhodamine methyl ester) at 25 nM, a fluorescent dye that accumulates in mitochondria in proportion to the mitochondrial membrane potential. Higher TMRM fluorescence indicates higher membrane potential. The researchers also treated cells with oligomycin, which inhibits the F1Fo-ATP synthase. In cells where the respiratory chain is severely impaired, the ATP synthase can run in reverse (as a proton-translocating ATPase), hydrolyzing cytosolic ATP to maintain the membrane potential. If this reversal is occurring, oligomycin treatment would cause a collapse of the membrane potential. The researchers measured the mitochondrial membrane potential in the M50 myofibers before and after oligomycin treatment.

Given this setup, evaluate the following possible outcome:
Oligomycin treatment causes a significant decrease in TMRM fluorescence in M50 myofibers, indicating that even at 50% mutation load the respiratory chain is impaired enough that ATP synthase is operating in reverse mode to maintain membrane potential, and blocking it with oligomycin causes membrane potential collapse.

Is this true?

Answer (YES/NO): NO